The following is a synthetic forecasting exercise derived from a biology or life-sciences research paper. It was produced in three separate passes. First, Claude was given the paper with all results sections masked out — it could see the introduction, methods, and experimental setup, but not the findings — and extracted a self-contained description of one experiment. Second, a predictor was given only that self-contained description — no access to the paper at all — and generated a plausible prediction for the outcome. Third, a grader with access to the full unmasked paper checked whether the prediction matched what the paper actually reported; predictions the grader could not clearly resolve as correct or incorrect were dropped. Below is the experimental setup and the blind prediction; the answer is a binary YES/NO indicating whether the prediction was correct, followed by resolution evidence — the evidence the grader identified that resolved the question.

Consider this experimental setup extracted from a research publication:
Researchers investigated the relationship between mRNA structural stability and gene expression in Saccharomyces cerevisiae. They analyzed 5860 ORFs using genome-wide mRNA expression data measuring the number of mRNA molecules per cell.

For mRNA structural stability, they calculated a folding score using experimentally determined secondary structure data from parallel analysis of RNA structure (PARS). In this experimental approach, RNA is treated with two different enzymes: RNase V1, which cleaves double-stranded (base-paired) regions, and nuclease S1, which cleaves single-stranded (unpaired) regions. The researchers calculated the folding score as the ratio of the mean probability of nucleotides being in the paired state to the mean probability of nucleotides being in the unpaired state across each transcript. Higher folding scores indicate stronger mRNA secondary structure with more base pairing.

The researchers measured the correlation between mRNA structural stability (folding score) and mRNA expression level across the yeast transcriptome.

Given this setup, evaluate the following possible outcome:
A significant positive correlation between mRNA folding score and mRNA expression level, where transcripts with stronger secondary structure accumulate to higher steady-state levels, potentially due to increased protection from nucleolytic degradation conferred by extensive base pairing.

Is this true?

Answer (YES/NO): YES